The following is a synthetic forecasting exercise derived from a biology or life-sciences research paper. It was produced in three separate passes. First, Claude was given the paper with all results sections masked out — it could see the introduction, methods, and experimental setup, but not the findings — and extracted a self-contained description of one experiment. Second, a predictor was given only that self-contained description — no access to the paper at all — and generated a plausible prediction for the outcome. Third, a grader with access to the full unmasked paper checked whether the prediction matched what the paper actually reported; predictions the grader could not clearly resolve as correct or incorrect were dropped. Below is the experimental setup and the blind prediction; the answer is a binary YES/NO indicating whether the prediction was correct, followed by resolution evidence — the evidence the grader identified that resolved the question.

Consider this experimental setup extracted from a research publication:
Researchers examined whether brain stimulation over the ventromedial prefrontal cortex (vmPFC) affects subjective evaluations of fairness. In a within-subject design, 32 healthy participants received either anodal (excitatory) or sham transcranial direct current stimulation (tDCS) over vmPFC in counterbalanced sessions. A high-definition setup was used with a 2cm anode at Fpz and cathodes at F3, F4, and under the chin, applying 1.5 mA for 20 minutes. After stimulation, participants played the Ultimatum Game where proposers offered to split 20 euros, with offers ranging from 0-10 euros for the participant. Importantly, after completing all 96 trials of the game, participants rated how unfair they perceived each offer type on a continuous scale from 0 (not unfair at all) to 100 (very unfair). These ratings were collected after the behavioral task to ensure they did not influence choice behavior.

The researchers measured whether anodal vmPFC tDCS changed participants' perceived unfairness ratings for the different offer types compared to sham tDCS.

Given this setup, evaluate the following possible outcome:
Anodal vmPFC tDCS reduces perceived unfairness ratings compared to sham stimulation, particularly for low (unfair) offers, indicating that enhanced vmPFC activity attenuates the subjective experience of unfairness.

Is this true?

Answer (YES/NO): NO